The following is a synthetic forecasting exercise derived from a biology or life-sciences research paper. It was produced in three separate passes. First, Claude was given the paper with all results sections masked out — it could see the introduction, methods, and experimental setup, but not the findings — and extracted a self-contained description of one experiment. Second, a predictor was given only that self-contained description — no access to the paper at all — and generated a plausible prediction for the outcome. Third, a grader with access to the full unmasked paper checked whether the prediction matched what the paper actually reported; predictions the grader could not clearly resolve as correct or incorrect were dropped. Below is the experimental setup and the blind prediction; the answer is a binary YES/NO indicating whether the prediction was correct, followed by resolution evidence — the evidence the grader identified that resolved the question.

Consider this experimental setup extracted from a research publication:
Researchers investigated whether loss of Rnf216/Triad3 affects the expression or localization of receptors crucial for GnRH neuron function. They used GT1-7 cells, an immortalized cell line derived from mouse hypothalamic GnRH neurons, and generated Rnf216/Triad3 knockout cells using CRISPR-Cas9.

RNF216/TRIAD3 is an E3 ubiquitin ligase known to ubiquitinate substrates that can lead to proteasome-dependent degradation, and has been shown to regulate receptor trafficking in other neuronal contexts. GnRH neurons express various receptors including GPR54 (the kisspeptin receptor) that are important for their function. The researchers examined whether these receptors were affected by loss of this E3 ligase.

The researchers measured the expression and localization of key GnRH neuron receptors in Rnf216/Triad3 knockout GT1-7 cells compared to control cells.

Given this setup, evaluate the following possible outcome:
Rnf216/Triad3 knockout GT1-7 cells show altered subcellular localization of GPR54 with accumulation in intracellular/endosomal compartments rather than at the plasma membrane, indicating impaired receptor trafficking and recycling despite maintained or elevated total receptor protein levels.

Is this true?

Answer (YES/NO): NO